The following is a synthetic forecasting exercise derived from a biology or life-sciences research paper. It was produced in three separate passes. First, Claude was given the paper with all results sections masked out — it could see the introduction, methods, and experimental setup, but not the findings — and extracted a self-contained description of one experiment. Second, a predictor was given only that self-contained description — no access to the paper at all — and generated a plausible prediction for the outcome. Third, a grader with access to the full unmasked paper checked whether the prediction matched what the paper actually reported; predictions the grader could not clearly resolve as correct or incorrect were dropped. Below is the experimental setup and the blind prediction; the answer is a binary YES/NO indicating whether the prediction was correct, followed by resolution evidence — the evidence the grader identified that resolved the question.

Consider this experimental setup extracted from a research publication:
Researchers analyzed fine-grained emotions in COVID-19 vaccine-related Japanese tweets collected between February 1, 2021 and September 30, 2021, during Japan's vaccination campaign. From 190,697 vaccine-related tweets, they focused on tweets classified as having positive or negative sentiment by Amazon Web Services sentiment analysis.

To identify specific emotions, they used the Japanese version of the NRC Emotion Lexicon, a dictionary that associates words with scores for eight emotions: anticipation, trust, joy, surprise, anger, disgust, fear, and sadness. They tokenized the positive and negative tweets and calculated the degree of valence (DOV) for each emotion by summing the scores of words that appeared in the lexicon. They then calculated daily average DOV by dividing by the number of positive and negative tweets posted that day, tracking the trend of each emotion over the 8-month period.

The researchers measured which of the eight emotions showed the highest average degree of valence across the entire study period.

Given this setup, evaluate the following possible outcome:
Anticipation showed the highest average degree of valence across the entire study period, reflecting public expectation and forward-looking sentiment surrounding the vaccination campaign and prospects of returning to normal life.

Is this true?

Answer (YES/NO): NO